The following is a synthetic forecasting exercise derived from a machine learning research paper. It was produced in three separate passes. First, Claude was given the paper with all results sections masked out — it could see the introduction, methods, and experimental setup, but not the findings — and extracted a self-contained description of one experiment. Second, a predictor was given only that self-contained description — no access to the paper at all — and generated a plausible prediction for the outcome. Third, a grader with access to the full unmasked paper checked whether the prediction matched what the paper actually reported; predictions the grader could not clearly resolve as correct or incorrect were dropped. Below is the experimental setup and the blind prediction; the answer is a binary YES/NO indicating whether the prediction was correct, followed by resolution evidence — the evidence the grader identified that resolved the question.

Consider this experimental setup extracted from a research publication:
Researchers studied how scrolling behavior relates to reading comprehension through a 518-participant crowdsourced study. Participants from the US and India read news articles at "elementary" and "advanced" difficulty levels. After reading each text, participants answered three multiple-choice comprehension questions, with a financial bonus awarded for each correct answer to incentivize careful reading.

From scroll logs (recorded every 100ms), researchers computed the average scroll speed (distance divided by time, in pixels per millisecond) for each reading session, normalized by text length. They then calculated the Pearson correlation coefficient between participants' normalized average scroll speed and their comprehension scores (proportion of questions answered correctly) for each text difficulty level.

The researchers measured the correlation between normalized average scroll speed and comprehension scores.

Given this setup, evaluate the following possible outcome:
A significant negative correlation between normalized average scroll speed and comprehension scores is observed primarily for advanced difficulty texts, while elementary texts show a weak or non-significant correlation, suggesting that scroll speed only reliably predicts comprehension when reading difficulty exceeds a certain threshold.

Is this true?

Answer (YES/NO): NO